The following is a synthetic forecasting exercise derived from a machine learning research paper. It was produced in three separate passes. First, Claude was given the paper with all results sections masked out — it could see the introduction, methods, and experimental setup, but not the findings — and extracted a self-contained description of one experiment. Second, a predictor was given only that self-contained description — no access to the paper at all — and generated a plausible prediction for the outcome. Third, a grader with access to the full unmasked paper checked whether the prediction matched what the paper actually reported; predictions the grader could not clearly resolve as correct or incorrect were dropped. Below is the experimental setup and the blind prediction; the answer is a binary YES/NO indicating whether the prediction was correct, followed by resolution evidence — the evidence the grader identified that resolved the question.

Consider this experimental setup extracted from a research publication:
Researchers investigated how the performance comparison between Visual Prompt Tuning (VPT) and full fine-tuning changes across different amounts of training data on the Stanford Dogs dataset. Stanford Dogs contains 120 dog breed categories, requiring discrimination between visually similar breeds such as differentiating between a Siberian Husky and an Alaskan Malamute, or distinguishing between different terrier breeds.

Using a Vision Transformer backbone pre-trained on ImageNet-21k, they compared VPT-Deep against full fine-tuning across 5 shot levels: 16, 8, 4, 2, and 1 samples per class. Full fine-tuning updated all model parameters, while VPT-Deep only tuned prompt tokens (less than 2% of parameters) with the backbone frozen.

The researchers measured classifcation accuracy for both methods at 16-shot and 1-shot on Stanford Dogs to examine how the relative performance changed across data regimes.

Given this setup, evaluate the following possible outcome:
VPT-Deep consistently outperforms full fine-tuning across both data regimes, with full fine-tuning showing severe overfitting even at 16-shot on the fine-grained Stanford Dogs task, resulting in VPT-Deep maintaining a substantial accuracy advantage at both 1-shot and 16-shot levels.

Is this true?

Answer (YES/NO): NO